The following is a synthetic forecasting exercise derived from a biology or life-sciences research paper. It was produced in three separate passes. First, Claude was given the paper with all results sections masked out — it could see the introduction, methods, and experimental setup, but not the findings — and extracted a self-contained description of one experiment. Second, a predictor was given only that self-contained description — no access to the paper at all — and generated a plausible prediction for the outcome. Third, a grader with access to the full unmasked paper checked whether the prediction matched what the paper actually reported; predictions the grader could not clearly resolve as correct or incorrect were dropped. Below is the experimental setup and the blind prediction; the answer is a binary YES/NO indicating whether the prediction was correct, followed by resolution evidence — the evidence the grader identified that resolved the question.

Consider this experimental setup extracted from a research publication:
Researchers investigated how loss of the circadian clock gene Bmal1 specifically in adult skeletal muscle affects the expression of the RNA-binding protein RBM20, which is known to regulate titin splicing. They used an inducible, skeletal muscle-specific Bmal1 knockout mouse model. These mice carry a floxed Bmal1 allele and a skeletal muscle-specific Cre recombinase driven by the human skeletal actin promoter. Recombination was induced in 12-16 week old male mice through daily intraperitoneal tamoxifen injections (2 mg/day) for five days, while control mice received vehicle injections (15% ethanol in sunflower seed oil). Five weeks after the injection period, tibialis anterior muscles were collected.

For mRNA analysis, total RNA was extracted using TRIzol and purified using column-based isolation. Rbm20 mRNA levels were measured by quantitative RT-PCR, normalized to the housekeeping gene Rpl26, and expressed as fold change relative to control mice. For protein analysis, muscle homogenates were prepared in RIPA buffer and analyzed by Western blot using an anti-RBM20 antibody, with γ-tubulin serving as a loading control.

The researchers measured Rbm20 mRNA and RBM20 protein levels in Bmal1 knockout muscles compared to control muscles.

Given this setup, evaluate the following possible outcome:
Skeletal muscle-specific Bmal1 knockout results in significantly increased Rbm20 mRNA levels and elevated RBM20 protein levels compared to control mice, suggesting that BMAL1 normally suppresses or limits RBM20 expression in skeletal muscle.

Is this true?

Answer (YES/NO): NO